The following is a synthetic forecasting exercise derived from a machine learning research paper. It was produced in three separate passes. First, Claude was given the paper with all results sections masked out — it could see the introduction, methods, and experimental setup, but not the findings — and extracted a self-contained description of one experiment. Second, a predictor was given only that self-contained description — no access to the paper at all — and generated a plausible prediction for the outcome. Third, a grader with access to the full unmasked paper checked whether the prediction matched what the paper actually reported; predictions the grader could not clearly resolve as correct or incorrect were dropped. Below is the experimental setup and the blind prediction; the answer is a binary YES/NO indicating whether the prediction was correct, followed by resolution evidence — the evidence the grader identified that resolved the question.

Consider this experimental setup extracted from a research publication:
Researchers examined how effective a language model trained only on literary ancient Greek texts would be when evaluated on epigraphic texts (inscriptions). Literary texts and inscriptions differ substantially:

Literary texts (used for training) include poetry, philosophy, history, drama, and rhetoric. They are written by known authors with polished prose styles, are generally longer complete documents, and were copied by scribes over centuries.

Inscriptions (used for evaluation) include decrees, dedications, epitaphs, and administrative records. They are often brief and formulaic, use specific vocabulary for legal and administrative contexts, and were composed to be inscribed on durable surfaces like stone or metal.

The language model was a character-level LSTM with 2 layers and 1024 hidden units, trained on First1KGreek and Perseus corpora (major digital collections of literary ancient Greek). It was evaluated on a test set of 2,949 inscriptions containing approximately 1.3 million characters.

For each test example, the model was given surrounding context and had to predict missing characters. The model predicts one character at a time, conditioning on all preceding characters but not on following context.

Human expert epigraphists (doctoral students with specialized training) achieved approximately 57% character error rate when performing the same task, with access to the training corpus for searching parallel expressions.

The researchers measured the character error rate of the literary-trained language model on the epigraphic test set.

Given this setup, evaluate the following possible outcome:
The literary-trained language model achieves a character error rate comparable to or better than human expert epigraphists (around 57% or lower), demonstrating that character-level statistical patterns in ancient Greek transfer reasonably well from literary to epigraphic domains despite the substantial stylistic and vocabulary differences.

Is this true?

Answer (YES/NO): NO